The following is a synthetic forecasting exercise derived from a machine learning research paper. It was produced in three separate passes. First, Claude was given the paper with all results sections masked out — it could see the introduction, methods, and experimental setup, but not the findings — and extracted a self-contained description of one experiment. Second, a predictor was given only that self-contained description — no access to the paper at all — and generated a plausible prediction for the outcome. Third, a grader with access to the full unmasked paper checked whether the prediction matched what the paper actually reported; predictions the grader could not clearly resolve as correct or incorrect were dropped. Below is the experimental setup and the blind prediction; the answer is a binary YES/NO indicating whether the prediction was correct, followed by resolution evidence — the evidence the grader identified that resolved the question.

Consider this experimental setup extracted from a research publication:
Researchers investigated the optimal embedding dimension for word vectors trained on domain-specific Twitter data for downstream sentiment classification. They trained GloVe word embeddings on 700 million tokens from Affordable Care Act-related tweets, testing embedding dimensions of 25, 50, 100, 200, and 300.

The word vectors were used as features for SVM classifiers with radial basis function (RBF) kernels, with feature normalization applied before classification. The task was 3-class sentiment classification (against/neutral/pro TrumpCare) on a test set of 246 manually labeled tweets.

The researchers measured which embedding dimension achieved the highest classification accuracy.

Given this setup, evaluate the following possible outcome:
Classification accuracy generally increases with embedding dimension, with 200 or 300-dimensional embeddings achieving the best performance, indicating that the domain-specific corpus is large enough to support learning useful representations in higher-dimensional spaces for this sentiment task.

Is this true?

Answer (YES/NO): NO